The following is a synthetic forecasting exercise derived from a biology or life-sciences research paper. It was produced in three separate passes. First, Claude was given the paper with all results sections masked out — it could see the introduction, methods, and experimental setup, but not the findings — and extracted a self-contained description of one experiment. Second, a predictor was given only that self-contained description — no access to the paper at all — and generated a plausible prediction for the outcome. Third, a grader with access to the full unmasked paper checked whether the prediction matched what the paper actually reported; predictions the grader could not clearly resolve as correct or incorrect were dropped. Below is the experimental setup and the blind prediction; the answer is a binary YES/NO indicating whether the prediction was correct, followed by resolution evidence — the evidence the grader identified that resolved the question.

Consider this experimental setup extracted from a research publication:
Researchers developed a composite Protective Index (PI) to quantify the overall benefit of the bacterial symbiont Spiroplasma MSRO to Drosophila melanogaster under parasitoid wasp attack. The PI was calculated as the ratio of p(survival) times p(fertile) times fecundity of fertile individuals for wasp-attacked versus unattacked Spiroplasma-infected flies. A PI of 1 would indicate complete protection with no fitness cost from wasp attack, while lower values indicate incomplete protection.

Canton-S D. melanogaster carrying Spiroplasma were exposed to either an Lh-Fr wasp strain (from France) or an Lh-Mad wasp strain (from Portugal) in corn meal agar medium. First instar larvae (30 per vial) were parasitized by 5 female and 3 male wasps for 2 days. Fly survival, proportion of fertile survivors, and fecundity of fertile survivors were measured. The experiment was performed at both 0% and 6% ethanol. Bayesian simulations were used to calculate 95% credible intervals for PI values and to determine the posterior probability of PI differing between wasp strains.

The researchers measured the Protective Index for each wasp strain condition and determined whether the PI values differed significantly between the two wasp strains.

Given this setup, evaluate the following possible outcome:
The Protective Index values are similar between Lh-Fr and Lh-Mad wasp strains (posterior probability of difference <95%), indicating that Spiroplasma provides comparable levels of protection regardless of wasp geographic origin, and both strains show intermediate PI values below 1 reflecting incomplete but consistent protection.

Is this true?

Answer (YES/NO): NO